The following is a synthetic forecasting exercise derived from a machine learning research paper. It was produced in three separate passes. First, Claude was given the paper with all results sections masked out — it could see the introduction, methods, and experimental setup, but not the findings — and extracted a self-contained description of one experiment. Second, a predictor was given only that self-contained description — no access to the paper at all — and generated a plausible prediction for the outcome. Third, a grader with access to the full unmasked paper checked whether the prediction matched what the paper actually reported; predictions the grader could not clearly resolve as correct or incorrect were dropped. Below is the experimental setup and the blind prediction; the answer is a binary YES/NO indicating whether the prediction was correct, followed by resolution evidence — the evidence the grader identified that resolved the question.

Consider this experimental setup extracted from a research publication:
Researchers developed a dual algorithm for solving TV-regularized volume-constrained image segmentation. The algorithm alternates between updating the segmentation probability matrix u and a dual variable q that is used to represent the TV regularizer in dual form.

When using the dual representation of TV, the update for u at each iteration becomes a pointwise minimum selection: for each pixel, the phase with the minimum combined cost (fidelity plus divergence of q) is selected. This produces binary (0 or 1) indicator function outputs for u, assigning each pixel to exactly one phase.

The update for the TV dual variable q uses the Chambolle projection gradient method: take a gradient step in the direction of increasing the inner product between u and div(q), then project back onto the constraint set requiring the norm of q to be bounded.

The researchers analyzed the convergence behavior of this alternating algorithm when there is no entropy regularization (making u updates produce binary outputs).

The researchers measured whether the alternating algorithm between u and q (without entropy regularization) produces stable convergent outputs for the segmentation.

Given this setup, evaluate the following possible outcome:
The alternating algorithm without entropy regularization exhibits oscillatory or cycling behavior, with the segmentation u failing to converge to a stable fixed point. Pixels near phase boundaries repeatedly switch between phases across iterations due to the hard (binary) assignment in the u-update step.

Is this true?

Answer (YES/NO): NO